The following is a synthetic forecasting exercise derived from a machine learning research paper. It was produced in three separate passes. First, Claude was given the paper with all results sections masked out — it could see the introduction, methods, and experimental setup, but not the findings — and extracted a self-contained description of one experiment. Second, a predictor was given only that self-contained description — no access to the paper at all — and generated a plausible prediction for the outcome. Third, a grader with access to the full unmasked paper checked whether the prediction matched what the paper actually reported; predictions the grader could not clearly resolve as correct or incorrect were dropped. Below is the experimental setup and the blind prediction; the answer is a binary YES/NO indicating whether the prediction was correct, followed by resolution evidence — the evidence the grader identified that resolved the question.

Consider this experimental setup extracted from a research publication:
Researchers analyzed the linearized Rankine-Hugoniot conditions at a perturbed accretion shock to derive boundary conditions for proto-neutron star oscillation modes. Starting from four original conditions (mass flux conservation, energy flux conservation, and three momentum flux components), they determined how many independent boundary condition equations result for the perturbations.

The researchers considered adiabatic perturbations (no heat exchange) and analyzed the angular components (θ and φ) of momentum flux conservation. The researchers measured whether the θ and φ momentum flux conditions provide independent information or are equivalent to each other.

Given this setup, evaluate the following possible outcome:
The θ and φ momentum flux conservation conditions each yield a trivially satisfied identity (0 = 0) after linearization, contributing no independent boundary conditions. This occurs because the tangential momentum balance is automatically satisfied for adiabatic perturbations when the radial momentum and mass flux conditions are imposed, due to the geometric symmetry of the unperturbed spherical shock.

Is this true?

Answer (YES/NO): NO